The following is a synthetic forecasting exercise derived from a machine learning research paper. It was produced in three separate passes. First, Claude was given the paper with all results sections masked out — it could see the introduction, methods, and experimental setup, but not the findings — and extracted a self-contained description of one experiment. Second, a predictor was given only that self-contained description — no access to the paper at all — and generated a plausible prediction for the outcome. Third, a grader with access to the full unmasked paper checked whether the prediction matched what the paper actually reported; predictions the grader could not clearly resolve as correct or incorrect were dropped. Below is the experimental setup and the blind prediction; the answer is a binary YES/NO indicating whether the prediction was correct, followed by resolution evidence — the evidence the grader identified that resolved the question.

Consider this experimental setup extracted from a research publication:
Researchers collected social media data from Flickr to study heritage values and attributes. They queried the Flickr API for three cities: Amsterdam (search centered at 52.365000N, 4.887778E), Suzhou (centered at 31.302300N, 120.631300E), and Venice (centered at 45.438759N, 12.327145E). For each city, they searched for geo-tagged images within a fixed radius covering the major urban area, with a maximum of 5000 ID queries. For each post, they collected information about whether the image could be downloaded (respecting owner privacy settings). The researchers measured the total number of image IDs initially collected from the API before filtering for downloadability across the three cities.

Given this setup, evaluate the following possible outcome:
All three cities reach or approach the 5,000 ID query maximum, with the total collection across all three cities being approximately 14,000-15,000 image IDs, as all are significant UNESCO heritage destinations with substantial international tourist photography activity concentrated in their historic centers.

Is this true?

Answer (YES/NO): YES